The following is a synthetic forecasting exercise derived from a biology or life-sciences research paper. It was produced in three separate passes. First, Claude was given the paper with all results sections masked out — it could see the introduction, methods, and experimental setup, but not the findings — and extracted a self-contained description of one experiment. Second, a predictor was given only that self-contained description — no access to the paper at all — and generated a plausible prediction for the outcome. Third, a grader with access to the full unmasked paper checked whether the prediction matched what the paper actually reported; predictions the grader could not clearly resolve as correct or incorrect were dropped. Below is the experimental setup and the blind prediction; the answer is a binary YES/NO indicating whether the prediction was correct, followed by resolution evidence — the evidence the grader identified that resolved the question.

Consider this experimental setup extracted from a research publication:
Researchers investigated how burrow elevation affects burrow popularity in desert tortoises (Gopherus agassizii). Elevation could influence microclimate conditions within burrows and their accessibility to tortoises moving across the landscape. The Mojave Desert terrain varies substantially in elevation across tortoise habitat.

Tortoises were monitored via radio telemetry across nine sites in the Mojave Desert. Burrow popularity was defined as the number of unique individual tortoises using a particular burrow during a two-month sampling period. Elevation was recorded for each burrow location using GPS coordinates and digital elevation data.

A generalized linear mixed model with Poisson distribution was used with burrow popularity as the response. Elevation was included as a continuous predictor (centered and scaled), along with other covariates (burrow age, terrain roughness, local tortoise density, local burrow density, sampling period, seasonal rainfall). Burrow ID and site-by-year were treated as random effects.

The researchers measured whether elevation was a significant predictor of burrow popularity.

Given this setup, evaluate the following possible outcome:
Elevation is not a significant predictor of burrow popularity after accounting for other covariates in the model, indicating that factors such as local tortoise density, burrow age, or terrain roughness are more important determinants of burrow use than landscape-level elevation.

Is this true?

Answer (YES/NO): NO